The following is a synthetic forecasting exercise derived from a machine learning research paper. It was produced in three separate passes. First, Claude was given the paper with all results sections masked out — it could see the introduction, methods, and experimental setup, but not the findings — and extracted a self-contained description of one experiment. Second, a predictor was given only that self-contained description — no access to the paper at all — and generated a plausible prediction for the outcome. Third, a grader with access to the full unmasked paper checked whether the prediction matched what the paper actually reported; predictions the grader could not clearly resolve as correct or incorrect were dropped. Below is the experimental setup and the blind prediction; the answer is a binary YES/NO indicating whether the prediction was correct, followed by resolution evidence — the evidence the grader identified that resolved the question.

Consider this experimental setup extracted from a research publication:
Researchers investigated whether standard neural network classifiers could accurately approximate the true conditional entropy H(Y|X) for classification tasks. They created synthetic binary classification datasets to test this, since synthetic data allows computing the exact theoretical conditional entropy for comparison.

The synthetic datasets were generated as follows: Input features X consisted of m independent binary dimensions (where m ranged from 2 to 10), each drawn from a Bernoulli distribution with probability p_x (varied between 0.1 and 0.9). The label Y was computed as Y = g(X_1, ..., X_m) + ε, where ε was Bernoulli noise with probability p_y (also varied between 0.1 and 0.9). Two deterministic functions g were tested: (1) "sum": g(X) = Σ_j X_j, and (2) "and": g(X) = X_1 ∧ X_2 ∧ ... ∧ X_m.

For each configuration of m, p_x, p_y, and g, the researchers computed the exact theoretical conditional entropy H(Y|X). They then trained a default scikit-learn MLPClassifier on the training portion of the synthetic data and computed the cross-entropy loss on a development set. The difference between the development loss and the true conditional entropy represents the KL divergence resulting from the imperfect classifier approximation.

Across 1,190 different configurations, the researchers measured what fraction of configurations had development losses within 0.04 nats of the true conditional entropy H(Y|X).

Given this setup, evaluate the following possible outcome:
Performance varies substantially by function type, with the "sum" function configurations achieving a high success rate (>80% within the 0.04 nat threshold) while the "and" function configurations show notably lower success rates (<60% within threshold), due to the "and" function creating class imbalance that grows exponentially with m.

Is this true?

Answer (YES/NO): NO